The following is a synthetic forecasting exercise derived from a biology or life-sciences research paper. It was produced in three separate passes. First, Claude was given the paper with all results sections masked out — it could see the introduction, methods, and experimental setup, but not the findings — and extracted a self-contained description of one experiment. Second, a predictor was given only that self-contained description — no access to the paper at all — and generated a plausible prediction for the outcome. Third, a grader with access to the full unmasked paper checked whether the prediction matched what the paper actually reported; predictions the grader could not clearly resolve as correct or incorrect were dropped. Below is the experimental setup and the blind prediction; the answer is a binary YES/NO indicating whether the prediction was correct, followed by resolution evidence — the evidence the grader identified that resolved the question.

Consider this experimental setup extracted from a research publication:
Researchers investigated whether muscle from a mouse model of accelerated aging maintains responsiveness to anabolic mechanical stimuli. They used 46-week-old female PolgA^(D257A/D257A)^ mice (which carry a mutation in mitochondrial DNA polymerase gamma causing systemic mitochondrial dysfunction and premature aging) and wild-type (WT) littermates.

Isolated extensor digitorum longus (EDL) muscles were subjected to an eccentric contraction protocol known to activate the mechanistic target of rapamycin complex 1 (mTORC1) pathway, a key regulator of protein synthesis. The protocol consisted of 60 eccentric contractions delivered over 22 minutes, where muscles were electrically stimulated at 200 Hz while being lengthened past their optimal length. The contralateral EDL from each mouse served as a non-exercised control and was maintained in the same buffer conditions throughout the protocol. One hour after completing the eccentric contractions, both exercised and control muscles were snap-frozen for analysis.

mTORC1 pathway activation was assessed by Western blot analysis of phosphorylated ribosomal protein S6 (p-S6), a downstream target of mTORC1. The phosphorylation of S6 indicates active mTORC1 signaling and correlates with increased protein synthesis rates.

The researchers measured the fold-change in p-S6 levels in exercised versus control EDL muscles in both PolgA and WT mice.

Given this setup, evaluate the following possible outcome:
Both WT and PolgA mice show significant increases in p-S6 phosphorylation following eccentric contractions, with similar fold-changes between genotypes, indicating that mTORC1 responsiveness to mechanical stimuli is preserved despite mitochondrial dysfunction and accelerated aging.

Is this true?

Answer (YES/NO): NO